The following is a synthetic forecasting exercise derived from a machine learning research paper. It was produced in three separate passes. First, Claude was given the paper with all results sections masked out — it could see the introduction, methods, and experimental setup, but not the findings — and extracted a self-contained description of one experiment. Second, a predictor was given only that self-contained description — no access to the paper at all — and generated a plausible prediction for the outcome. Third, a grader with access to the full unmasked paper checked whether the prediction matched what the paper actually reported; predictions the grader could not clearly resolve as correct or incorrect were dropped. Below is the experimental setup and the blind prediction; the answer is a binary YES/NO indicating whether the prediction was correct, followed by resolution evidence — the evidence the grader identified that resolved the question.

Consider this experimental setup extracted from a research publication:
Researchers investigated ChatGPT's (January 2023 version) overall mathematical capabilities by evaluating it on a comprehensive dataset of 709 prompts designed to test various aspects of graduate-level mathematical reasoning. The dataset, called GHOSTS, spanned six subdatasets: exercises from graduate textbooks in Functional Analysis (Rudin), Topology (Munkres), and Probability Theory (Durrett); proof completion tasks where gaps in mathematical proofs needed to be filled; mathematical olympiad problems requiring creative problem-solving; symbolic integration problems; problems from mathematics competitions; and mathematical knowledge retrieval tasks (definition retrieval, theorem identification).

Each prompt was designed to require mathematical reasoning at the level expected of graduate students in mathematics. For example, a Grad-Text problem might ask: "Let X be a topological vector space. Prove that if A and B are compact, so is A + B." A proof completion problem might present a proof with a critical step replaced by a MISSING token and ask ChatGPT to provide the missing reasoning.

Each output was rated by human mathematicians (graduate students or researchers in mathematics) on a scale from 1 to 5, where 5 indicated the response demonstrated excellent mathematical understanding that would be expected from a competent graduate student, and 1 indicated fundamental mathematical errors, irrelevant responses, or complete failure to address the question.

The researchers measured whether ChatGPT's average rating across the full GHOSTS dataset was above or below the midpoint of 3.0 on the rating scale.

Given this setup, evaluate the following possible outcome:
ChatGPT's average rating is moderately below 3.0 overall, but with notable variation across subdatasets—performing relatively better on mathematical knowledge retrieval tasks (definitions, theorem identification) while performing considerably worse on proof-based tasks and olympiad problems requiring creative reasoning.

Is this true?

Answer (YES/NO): NO